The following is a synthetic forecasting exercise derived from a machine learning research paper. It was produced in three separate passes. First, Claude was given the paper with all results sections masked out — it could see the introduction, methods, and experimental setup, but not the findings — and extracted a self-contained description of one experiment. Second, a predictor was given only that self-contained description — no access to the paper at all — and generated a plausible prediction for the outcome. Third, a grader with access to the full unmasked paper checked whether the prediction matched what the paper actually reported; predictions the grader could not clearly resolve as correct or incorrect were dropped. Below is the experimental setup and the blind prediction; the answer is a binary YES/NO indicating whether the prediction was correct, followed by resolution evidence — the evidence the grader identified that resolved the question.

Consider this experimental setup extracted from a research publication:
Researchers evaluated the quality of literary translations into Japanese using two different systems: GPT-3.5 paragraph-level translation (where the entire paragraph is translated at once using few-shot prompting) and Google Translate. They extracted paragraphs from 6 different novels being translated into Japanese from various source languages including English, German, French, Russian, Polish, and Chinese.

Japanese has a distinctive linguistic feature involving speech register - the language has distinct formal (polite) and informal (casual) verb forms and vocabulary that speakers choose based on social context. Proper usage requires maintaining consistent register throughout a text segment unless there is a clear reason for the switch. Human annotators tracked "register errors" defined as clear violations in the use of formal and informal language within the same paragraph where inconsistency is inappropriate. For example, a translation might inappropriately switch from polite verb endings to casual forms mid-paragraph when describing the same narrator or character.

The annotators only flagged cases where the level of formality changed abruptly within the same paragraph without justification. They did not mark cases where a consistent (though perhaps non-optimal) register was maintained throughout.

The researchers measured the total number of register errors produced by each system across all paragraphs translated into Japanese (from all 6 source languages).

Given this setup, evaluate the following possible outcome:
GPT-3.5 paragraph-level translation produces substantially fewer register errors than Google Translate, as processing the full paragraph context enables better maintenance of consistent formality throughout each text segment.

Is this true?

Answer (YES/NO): YES